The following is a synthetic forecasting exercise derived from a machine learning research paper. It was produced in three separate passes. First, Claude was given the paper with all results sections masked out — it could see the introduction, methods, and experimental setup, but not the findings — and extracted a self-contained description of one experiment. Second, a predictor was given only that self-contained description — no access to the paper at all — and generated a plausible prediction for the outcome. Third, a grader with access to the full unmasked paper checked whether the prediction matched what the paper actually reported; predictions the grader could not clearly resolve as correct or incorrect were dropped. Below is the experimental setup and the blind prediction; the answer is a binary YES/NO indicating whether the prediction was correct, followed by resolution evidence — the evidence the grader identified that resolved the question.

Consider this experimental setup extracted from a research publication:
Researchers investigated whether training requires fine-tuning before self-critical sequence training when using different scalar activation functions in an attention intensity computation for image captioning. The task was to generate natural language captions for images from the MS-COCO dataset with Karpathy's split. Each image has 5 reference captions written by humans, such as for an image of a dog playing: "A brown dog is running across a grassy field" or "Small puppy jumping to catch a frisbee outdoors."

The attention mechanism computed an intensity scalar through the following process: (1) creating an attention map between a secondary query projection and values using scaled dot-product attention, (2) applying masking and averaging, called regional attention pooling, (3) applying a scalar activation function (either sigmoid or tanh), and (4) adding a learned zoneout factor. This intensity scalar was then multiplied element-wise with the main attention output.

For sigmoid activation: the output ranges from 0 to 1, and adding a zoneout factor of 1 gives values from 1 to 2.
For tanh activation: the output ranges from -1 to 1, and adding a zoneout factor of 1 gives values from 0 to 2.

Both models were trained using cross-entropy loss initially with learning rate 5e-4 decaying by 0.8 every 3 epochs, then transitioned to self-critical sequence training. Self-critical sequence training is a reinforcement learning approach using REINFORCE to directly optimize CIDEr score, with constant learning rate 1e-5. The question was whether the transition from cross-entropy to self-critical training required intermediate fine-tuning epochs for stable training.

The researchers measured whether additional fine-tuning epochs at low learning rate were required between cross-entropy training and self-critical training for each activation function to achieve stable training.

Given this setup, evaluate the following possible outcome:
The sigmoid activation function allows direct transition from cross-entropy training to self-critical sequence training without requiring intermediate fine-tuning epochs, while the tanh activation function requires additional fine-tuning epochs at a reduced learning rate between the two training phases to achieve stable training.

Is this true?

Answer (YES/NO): NO